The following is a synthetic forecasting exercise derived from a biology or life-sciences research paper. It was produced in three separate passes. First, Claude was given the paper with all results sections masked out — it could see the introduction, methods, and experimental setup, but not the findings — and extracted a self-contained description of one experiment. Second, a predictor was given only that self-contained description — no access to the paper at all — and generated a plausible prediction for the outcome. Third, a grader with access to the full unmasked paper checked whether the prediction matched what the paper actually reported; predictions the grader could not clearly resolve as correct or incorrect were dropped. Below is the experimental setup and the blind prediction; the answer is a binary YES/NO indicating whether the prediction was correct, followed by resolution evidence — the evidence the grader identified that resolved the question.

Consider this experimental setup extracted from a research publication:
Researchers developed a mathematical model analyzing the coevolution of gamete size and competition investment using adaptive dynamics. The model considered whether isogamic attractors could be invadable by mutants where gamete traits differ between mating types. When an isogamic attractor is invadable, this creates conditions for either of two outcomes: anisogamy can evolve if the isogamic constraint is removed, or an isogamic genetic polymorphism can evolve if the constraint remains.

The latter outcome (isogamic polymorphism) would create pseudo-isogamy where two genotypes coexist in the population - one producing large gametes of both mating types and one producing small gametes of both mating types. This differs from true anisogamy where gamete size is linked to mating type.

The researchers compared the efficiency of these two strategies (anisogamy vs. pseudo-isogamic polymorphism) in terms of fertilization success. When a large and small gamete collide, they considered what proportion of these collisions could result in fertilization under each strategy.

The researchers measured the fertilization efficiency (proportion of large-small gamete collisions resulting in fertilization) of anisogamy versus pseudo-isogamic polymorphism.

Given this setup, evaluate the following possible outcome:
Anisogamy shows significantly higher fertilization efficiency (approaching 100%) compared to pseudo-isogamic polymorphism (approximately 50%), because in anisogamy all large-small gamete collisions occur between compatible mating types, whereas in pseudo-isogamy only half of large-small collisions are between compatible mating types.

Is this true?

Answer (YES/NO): YES